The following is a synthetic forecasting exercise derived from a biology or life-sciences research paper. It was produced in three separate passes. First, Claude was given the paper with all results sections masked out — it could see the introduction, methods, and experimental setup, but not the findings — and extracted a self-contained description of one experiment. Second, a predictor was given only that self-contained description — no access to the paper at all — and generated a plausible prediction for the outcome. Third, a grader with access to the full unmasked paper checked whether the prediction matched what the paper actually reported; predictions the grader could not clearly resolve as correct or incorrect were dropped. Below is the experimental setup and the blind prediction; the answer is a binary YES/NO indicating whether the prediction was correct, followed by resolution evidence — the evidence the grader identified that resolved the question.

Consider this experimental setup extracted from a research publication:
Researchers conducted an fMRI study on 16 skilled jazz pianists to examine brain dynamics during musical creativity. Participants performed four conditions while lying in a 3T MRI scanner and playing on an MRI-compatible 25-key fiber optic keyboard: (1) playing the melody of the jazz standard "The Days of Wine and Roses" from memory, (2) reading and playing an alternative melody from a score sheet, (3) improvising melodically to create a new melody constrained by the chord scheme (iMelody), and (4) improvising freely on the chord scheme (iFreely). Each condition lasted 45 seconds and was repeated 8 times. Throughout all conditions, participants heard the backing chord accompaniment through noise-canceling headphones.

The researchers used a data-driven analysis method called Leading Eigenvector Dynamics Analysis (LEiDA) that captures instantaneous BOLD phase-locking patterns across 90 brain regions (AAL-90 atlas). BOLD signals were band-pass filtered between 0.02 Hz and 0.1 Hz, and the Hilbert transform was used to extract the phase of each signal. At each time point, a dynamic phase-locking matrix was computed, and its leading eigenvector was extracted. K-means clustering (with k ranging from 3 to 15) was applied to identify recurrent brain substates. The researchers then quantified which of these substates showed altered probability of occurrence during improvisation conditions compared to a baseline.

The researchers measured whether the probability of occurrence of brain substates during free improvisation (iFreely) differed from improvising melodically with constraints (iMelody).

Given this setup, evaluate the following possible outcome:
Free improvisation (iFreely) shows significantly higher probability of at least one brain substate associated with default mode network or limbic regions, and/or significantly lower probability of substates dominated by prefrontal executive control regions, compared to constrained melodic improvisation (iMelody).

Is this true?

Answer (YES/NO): NO